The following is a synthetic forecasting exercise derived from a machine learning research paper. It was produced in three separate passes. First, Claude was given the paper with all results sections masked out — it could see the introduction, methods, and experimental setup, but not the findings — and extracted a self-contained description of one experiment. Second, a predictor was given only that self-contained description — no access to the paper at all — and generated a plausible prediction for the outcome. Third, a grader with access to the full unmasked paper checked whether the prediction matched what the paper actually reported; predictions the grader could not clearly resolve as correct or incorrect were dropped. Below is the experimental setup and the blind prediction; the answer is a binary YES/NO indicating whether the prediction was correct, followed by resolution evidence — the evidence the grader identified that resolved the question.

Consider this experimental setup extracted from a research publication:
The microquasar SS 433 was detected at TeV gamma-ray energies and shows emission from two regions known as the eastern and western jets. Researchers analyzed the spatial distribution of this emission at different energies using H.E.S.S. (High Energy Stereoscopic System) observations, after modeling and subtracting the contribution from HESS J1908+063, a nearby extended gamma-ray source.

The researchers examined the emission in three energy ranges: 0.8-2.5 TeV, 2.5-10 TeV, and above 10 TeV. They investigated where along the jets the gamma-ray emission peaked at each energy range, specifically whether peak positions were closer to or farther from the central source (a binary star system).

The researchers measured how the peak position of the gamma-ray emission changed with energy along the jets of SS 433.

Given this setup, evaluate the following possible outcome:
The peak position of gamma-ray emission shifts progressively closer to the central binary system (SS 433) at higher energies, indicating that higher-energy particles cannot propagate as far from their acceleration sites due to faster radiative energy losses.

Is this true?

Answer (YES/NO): YES